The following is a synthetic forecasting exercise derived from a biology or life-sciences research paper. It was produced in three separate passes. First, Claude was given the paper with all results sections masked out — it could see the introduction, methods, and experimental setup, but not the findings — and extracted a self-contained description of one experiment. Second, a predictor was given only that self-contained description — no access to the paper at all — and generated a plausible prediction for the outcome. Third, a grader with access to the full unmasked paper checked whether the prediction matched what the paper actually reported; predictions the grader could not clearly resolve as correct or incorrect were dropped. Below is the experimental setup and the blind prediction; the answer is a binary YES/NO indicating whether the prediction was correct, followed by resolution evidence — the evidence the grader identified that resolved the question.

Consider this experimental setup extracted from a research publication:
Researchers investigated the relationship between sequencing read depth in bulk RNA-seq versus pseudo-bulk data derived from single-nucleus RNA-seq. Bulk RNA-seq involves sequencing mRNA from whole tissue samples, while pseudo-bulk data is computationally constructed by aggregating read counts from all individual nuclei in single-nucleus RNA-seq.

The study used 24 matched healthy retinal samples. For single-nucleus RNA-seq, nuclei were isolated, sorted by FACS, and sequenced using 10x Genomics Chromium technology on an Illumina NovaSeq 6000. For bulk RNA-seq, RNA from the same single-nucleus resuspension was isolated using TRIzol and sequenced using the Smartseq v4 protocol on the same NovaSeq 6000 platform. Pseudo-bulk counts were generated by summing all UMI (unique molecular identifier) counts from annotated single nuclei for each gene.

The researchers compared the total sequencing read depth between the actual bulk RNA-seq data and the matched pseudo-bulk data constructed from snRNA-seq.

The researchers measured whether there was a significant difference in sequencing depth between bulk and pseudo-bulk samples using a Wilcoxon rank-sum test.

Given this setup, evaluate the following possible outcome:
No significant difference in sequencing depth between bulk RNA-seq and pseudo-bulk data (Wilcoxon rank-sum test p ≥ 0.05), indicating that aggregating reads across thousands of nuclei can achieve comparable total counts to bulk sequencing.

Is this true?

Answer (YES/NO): NO